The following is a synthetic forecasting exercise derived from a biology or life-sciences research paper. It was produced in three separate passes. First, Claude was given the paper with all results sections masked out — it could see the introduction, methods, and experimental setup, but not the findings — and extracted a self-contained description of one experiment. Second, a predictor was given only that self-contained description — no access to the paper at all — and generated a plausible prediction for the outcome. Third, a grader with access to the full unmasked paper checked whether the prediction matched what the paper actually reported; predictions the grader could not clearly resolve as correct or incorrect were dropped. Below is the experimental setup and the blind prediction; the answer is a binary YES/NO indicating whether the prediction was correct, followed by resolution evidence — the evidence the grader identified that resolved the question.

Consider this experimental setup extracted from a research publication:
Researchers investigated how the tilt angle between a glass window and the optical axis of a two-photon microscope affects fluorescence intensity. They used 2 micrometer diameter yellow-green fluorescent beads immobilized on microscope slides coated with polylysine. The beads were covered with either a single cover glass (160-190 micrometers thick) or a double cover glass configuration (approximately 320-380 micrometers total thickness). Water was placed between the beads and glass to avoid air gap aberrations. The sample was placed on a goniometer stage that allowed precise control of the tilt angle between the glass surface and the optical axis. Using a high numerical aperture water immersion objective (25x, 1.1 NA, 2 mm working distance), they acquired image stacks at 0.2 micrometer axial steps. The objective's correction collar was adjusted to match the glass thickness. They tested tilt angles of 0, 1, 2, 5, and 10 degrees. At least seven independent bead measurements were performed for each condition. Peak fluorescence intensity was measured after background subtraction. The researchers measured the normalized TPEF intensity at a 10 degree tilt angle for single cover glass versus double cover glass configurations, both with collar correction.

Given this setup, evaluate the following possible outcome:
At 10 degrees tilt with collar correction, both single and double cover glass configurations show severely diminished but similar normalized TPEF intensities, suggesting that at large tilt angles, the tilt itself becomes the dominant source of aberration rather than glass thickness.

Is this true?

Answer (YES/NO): NO